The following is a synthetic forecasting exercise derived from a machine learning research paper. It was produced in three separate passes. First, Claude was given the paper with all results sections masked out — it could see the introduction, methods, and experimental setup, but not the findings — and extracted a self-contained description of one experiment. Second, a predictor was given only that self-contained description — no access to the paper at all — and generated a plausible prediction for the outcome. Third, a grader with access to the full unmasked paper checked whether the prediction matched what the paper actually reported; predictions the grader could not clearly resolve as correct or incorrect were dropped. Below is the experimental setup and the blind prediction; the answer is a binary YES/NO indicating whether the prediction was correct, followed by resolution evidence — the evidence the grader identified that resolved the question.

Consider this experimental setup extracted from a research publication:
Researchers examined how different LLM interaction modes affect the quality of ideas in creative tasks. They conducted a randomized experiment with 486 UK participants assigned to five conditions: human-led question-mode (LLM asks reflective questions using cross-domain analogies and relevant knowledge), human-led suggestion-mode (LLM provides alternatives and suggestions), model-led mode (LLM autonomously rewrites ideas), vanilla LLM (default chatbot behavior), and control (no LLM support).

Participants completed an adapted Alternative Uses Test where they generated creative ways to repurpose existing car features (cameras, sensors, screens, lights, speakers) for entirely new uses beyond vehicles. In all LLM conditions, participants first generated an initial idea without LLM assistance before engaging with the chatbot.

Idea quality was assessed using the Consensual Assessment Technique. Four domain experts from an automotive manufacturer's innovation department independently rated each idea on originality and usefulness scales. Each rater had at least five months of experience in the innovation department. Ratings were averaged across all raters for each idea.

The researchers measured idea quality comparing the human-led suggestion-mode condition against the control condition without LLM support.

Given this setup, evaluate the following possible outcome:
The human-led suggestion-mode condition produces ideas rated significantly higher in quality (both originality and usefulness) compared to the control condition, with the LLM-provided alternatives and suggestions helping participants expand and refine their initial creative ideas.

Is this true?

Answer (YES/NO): NO